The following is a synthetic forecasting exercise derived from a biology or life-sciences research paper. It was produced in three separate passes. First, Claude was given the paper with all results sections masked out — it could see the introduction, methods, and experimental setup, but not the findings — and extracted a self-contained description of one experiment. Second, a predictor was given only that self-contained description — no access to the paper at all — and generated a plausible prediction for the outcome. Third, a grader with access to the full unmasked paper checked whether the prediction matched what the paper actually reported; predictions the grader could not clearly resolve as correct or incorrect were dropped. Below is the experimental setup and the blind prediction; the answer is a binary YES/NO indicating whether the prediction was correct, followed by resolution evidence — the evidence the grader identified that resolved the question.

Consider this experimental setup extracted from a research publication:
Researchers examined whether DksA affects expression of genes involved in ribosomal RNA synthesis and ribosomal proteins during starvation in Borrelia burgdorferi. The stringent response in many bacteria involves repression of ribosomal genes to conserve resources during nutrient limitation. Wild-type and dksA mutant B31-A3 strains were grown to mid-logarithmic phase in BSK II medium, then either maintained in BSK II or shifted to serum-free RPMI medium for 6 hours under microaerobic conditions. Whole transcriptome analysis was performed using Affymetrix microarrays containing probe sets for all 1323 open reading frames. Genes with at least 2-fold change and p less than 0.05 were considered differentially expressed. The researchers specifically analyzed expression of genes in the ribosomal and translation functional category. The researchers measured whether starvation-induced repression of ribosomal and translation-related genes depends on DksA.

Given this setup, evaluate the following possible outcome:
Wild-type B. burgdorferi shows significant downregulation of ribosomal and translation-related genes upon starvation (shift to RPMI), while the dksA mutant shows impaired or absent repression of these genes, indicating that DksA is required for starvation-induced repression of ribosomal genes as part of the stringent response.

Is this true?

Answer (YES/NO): YES